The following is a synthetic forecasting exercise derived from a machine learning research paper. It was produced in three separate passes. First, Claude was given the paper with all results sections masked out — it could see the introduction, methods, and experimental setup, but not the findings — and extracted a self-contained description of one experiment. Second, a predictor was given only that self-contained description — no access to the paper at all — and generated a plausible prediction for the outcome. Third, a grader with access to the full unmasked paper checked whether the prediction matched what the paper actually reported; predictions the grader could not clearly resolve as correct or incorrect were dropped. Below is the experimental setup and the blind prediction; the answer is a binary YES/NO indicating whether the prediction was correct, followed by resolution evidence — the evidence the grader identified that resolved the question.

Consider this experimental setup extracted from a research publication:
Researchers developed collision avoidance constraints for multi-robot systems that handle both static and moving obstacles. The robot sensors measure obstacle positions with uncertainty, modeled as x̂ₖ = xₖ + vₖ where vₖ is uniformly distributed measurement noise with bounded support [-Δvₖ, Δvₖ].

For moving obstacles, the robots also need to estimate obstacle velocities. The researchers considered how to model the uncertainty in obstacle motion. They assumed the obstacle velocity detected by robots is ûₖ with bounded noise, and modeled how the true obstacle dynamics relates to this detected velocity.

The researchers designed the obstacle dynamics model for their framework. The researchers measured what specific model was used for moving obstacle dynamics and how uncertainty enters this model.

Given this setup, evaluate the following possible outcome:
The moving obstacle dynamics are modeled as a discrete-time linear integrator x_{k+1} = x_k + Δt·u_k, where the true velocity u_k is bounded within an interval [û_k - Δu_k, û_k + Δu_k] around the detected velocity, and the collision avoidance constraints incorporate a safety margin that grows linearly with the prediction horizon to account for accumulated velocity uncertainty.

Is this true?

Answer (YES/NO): NO